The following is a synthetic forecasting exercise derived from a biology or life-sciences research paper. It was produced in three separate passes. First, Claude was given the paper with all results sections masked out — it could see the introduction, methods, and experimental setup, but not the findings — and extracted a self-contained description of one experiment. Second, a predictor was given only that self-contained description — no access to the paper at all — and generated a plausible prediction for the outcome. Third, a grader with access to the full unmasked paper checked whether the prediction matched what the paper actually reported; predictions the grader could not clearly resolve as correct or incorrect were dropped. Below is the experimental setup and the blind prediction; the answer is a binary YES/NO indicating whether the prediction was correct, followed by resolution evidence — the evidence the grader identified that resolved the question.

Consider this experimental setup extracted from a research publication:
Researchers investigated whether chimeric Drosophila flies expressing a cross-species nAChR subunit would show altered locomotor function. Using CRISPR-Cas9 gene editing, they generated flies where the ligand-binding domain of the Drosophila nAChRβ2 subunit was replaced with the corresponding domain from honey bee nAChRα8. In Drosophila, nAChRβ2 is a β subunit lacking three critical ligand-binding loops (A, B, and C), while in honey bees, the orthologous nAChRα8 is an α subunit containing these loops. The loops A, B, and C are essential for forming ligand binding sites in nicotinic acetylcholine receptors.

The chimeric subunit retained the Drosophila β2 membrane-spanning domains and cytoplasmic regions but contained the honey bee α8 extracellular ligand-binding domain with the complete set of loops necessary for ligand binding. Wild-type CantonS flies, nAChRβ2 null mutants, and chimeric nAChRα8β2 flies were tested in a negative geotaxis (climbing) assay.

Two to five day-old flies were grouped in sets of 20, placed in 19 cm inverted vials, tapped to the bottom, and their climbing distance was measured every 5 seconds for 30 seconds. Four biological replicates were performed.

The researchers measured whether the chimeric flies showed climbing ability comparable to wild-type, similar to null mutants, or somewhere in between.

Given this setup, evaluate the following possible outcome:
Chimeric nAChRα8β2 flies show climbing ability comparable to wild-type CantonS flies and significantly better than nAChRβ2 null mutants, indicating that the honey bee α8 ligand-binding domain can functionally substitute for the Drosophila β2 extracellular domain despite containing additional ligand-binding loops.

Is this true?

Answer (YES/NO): NO